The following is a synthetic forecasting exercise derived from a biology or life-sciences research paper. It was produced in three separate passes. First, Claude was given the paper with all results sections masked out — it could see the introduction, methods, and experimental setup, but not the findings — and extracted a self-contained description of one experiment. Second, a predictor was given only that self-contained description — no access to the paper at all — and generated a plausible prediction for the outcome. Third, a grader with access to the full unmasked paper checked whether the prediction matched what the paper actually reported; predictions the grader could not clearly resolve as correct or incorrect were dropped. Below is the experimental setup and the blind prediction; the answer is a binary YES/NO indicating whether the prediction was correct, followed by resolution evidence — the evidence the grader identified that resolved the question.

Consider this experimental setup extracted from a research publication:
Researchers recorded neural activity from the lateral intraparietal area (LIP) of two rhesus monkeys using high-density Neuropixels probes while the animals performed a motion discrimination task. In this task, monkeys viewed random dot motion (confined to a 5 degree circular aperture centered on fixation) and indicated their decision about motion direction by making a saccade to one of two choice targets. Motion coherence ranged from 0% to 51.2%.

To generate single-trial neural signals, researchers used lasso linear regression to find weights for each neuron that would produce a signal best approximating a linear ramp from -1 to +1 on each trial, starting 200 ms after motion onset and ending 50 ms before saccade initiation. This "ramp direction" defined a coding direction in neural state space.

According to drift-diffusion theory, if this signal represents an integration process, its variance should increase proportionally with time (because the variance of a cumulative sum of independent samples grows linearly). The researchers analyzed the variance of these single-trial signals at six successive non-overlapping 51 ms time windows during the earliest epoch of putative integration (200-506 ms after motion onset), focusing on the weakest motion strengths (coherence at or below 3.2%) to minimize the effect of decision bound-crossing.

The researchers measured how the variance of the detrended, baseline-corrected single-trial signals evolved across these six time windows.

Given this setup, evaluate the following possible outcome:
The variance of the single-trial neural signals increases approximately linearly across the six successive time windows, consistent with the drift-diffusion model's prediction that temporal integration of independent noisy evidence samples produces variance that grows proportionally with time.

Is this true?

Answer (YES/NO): YES